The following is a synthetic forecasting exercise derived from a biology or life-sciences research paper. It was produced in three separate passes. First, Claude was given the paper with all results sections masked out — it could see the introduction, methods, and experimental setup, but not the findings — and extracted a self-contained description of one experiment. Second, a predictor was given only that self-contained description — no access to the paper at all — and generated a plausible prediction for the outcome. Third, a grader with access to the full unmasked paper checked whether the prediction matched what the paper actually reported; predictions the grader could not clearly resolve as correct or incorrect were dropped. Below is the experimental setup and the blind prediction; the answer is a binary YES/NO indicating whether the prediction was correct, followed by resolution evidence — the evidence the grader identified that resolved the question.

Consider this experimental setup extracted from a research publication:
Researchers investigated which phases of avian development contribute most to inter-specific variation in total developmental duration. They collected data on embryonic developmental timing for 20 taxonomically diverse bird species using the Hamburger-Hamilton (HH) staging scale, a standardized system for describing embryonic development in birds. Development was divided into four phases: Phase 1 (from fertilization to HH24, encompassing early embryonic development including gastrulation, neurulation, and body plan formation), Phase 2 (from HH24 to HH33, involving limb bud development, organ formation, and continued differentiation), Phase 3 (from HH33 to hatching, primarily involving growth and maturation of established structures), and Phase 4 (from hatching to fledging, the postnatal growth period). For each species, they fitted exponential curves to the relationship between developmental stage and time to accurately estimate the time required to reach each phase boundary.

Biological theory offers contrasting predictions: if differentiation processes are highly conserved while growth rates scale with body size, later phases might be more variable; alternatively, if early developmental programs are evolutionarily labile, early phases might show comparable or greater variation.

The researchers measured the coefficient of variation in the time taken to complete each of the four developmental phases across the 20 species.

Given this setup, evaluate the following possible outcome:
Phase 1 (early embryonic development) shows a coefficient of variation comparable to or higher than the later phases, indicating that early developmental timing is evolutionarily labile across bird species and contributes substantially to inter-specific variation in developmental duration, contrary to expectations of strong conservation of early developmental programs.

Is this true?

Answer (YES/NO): NO